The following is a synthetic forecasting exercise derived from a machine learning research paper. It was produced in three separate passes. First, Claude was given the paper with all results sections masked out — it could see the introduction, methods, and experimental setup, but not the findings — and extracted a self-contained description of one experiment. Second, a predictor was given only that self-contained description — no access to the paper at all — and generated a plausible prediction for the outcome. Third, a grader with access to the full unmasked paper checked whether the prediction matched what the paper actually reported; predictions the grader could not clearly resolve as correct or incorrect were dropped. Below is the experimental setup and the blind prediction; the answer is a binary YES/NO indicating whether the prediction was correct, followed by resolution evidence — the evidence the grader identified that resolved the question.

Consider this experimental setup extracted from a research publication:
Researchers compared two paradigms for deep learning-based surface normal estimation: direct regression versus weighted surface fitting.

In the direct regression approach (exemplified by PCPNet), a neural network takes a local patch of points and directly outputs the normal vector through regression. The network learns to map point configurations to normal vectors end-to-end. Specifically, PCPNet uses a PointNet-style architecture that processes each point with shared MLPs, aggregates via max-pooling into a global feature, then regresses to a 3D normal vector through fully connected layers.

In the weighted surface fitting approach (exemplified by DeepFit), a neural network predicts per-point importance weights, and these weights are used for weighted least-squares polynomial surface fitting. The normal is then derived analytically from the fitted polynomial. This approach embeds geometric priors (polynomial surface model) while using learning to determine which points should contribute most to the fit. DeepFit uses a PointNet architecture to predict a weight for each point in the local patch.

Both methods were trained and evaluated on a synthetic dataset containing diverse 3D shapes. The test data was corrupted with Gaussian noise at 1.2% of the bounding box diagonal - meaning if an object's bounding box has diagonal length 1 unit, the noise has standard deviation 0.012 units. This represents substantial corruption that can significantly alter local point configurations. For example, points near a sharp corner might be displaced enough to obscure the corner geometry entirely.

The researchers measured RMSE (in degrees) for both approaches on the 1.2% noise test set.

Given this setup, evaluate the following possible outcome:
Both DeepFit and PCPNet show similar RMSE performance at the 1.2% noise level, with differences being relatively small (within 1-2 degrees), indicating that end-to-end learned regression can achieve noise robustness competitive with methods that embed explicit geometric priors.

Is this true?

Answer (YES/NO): YES